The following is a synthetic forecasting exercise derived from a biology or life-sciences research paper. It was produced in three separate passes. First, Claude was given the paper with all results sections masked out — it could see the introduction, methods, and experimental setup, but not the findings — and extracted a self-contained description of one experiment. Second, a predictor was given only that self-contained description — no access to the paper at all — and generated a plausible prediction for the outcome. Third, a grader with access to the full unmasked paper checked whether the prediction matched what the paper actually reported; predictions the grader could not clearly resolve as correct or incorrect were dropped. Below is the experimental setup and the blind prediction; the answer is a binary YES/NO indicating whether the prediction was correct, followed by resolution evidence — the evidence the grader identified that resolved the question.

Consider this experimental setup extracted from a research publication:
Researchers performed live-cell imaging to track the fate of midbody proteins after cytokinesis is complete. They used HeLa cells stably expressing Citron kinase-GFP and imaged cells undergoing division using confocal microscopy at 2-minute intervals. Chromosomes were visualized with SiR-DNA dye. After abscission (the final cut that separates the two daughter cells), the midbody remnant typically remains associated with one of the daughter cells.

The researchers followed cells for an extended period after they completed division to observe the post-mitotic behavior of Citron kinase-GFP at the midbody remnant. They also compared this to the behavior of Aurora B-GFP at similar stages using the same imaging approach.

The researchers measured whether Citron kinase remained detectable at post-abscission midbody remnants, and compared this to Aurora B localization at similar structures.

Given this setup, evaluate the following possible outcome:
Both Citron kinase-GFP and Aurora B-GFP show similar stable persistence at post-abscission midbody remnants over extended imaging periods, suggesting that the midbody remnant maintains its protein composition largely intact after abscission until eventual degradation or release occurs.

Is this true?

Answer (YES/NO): NO